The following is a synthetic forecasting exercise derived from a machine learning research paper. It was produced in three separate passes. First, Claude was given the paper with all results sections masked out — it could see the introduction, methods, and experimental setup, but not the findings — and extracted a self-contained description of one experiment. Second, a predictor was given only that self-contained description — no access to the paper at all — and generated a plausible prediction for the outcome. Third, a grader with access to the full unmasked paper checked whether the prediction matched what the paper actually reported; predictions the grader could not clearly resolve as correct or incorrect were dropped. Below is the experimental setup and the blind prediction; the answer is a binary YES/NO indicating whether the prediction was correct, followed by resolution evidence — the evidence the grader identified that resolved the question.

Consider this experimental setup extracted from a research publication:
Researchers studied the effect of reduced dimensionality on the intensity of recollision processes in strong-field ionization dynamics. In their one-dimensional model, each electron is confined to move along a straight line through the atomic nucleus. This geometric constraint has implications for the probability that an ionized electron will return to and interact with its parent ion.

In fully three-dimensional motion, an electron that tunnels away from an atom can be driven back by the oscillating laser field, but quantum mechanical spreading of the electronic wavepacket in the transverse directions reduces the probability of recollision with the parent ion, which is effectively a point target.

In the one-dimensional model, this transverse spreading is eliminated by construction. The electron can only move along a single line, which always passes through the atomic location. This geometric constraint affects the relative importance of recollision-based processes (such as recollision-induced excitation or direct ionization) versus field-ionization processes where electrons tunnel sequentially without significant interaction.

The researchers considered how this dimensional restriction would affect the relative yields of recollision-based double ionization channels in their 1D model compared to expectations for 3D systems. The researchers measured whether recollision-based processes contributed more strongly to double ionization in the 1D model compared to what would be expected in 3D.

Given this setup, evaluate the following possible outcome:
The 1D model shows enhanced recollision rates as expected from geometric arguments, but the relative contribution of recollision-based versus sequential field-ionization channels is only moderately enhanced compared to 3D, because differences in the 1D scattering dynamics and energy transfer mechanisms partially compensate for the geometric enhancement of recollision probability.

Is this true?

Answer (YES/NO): NO